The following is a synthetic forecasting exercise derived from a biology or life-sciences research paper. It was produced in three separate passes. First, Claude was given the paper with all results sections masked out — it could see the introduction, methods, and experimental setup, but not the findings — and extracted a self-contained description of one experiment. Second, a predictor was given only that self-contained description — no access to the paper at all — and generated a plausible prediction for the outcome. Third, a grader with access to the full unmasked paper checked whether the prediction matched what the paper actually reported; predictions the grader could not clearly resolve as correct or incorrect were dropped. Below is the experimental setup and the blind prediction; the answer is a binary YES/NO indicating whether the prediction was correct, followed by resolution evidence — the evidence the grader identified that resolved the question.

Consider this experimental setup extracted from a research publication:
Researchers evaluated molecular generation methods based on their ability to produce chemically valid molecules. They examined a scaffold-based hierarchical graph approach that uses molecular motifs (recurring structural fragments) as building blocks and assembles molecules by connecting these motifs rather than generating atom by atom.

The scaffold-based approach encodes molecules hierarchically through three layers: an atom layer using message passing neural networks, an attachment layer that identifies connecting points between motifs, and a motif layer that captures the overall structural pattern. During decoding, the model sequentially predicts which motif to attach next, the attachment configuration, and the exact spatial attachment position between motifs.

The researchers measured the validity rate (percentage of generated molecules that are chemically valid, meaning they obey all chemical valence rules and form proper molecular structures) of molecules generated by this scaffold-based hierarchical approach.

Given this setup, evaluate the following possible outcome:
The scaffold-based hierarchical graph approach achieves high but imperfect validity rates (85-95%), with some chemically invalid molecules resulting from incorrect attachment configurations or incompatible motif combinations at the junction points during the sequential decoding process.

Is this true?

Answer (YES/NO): NO